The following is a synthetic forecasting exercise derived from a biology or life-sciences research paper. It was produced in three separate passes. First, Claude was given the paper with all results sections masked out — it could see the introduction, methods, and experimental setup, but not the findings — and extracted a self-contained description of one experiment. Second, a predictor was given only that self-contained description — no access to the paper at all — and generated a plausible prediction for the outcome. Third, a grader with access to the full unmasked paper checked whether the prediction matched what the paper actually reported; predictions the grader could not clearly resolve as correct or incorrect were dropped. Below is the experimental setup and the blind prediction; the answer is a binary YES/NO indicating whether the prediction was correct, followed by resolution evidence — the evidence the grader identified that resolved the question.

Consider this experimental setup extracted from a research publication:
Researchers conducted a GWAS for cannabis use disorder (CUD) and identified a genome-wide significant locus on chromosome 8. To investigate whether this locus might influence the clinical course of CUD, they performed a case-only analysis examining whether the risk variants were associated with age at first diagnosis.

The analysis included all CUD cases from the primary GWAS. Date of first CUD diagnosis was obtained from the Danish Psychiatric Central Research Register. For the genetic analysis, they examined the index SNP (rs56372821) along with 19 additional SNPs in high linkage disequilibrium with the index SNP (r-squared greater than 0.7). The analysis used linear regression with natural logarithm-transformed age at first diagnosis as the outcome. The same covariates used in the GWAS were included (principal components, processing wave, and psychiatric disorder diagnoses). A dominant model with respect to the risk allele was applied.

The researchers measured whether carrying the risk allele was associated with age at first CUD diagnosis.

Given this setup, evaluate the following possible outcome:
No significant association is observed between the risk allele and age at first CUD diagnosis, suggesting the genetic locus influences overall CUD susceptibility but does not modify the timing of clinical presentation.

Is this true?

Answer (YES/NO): NO